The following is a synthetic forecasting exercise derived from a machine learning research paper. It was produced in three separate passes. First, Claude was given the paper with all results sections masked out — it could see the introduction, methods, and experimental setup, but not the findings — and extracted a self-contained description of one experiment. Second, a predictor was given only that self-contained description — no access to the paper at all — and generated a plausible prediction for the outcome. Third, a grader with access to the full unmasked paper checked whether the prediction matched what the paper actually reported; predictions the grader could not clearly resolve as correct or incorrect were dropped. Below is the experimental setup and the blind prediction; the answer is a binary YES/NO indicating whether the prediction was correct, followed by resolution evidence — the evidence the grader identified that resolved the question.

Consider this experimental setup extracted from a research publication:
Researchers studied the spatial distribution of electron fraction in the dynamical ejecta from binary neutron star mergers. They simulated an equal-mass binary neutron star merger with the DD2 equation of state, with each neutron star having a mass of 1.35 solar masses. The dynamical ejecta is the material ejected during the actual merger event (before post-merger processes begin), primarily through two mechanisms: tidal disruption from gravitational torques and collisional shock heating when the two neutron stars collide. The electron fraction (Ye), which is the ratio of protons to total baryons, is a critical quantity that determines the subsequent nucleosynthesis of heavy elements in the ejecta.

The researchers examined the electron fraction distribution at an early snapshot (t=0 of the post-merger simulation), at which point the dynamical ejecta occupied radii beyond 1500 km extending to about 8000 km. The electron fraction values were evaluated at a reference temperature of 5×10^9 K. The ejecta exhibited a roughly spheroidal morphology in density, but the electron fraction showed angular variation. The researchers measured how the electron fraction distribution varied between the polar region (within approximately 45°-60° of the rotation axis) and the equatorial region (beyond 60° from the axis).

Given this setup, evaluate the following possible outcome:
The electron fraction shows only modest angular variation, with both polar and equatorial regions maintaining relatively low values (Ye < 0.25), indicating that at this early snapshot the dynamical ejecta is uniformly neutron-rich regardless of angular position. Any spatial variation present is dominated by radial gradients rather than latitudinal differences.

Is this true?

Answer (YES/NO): NO